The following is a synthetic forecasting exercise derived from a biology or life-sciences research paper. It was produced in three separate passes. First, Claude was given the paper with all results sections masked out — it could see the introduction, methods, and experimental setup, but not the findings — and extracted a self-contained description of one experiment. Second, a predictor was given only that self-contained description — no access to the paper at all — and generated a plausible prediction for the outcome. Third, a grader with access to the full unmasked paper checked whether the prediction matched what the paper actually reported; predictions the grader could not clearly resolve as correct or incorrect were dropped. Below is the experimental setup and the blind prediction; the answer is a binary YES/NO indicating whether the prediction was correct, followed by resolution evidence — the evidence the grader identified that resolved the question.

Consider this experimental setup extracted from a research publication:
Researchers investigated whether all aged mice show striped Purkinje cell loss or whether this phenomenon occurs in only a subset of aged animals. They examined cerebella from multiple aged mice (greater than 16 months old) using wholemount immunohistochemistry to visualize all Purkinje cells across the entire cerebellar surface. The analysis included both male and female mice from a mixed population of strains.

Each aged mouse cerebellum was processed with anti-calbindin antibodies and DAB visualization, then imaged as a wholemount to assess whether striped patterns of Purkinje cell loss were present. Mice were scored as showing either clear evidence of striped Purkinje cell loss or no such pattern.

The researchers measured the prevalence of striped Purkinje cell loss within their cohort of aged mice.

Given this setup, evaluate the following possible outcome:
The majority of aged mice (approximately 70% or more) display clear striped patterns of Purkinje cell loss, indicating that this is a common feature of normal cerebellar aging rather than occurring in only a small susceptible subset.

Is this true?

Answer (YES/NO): NO